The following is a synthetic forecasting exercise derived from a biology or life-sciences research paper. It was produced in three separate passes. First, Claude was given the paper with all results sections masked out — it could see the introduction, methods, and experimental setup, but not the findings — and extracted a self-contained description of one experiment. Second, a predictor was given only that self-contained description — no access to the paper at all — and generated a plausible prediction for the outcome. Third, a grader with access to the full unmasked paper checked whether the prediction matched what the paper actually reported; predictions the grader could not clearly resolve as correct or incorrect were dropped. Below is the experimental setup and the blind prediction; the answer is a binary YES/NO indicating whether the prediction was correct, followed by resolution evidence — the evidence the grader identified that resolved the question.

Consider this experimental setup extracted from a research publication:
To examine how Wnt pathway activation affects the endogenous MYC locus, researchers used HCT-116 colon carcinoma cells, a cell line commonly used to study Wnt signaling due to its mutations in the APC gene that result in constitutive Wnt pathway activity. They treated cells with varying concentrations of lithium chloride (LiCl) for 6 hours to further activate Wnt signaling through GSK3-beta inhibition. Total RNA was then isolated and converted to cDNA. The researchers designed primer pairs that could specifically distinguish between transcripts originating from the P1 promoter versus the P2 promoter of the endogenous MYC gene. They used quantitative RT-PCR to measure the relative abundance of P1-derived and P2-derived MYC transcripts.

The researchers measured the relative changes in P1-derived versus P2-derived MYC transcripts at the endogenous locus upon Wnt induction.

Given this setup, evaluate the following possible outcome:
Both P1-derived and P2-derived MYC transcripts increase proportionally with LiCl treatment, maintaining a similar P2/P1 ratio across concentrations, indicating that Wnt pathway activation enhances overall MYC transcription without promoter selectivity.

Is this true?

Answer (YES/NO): NO